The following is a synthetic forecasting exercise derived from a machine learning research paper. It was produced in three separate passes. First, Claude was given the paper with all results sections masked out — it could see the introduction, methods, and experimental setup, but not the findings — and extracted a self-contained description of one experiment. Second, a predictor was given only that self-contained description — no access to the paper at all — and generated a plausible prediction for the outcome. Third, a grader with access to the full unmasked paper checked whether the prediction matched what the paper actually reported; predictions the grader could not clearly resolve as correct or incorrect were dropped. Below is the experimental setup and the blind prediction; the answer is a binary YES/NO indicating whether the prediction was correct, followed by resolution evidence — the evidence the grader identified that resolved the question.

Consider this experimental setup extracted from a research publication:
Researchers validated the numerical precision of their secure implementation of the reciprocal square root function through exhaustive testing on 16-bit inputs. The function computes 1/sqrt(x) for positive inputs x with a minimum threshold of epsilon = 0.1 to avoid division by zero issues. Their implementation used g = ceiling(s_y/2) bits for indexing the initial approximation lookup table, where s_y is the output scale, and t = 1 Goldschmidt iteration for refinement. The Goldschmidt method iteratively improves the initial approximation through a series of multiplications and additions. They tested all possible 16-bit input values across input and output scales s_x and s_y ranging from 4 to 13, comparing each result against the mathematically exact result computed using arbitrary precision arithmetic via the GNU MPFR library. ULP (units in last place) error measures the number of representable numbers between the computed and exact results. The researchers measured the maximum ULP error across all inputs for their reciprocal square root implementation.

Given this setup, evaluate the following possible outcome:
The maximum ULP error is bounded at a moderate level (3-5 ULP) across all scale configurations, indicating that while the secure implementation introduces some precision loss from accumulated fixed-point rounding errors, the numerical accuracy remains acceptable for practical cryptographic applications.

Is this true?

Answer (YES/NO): YES